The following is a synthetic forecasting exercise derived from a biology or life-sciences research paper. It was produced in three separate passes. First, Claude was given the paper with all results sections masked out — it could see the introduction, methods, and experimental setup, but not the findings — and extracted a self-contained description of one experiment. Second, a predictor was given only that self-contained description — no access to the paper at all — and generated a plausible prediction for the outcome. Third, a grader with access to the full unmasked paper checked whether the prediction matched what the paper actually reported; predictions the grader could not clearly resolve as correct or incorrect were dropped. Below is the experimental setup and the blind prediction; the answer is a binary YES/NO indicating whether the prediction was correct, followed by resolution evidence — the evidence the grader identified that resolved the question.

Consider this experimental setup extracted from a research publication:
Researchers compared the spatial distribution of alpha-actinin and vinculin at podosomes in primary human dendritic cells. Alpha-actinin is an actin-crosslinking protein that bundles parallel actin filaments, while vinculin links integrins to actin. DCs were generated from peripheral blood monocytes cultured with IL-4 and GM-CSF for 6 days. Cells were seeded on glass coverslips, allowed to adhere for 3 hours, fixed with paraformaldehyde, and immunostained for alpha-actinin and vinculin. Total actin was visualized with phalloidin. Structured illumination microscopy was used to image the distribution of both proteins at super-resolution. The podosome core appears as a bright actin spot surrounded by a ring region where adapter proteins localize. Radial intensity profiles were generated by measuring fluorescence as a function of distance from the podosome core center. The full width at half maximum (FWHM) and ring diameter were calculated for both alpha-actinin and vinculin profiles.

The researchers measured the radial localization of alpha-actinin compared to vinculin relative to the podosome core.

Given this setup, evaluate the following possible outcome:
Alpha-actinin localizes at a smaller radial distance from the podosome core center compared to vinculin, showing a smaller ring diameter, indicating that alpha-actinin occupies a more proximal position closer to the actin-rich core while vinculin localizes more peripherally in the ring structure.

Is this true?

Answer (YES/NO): YES